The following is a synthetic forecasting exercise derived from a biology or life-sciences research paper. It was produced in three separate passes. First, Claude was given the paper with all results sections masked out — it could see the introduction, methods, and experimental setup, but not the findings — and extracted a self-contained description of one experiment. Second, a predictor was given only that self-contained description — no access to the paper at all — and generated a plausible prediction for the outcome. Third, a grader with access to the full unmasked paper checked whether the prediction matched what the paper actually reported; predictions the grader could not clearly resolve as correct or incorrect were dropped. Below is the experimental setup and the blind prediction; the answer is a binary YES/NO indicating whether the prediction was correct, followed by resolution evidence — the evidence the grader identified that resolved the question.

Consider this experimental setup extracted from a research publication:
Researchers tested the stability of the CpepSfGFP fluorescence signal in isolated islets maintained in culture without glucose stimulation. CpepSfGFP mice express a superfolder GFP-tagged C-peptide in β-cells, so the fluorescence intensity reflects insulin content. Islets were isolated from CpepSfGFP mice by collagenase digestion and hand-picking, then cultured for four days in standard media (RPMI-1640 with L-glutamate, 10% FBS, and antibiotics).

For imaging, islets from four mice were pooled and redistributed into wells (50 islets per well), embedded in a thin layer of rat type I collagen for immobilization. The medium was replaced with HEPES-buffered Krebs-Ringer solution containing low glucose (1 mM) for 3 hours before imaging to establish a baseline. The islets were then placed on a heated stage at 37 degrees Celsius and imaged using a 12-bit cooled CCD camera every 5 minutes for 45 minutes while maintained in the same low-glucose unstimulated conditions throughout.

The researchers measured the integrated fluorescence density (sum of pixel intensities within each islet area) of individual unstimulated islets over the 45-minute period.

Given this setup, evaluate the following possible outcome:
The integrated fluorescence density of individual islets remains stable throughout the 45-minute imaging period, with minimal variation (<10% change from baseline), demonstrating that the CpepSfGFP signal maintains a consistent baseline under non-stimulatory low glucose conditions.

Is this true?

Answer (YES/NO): YES